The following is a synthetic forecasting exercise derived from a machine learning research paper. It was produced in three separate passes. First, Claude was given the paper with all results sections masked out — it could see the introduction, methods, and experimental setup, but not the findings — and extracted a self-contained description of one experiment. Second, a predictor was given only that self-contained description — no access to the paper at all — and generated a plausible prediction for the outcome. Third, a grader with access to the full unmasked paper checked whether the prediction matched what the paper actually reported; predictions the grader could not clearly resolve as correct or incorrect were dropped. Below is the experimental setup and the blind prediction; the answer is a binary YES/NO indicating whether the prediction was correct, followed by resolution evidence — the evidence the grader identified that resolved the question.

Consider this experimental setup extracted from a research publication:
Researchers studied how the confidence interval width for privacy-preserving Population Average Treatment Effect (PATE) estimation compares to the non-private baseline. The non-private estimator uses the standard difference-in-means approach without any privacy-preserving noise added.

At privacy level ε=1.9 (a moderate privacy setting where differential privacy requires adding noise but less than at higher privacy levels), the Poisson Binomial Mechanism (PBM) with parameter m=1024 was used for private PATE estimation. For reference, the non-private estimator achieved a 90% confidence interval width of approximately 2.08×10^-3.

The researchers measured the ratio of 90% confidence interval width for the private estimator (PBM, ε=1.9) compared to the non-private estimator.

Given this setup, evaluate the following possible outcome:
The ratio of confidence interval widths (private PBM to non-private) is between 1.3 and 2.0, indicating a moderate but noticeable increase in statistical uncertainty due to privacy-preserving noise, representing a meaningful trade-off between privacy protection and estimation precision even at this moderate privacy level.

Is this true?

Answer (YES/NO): NO